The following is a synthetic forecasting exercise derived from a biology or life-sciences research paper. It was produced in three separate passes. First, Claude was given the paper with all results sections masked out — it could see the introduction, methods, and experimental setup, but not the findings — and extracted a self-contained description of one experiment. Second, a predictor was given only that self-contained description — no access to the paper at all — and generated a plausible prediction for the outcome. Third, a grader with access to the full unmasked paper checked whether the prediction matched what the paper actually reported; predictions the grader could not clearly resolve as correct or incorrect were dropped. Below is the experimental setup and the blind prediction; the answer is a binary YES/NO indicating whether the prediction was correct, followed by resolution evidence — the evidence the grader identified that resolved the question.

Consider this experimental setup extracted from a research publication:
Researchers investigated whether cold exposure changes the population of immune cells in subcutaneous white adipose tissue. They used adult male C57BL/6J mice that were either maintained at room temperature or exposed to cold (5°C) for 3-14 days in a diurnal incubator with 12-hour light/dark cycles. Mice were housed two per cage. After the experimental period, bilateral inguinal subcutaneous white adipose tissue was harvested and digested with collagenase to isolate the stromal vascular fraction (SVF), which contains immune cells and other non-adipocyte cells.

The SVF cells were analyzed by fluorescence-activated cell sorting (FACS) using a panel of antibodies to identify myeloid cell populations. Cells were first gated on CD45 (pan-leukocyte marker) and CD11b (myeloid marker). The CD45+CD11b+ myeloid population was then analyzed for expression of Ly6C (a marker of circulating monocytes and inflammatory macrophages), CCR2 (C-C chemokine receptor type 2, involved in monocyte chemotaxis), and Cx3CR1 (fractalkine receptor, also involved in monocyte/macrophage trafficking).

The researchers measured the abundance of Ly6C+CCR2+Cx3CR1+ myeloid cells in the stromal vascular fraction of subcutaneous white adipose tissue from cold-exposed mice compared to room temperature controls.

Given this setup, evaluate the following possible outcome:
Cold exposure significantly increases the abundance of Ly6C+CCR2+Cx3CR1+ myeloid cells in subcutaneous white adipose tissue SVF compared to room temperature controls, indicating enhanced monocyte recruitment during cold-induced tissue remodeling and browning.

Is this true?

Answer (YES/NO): NO